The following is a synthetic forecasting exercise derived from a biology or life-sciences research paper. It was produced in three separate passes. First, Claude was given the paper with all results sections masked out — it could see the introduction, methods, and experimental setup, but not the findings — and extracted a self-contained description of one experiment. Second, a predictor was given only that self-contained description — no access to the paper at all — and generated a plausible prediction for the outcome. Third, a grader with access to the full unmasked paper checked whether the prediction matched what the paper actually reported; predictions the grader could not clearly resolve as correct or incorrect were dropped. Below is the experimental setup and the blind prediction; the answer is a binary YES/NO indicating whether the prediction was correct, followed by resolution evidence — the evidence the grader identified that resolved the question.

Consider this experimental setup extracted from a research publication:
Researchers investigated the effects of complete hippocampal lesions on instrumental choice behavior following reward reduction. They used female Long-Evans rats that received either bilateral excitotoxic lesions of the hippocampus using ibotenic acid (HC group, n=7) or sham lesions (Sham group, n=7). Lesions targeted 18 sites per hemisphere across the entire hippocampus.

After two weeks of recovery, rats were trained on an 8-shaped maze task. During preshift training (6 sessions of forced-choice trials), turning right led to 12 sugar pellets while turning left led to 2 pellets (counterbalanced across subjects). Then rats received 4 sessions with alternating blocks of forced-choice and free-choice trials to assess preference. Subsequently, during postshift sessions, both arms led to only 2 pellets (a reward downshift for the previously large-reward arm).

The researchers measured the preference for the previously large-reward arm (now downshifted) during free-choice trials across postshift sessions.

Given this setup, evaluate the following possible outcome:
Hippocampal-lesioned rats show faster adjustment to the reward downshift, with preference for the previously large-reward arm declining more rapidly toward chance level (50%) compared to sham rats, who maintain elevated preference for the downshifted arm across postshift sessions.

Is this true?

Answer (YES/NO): NO